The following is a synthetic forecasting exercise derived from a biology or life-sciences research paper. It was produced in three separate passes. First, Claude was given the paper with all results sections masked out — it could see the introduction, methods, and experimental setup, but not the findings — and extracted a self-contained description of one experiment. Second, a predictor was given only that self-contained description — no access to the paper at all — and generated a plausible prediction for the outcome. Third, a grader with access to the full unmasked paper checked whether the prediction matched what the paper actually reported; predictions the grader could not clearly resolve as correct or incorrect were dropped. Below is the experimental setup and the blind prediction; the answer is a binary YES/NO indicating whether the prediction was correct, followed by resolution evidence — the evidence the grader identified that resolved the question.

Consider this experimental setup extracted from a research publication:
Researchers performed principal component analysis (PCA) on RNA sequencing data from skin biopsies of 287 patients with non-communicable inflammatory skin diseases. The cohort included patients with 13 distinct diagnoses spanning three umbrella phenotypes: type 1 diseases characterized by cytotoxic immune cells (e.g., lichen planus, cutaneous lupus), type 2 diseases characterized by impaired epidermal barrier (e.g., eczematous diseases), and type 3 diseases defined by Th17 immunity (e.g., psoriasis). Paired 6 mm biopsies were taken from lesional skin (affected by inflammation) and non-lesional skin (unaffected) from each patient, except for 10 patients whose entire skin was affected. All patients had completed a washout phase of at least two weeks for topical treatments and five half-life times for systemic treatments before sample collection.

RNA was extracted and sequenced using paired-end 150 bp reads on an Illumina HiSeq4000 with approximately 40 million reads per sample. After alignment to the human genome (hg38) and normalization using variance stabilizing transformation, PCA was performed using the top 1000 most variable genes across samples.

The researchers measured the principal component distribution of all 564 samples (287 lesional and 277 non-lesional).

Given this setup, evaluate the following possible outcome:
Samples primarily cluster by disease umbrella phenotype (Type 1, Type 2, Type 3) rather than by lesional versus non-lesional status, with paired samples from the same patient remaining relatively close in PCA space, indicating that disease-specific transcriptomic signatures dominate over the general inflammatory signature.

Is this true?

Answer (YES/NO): NO